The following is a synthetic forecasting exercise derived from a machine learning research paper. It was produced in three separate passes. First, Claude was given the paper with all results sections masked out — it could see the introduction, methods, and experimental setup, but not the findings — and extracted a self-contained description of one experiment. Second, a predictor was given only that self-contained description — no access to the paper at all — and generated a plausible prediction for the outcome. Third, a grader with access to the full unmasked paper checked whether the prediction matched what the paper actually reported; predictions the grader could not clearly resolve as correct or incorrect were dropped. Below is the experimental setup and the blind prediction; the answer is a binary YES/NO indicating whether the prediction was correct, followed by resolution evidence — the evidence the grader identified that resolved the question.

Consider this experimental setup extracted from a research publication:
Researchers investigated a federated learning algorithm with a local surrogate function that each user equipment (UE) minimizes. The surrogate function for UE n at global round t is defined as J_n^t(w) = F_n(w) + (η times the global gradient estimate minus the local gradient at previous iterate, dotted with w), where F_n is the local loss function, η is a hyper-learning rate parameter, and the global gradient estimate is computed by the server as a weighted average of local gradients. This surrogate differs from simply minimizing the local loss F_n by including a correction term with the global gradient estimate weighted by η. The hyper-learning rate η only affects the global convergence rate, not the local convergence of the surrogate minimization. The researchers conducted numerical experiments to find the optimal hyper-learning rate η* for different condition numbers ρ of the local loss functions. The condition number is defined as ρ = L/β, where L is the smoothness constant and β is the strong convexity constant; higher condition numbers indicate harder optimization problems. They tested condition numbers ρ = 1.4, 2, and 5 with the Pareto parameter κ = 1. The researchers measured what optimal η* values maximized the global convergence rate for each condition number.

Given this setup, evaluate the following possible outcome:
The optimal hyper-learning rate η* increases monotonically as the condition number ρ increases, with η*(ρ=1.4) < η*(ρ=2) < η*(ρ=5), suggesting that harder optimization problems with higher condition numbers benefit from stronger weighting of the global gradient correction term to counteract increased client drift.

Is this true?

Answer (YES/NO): NO